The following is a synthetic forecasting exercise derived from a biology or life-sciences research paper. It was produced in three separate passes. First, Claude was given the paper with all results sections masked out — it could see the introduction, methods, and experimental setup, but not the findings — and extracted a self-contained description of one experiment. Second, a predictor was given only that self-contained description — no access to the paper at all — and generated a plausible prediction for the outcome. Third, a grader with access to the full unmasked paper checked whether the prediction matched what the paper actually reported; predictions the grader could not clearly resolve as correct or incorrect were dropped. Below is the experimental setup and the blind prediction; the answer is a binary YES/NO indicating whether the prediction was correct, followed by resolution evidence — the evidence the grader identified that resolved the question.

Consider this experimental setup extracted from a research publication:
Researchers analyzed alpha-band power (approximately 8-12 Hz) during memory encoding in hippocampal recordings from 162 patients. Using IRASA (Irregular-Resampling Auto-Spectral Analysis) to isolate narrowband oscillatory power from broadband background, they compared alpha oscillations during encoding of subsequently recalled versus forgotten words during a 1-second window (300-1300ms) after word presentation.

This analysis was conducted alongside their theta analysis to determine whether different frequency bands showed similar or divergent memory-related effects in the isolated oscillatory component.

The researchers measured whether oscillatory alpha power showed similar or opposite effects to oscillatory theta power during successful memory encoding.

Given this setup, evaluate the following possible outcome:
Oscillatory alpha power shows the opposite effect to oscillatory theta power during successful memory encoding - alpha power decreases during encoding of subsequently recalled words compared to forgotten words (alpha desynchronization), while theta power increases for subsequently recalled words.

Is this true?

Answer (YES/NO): YES